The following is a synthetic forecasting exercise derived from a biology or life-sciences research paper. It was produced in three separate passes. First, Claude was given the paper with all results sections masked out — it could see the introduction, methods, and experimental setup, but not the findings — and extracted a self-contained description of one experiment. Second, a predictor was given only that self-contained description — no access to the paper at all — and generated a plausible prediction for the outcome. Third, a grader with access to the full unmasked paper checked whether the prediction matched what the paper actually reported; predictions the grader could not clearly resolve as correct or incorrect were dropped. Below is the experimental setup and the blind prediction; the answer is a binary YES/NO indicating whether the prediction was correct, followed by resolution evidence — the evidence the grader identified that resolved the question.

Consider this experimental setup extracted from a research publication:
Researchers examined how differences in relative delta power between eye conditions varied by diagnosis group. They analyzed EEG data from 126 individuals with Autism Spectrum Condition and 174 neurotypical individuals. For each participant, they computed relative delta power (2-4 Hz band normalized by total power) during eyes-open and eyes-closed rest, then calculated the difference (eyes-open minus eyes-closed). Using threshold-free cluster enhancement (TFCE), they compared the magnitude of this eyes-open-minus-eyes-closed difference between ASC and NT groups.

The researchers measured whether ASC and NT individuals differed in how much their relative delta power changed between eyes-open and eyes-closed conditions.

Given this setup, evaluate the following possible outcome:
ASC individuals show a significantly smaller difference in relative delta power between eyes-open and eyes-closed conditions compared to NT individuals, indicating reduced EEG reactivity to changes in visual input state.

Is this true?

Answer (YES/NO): YES